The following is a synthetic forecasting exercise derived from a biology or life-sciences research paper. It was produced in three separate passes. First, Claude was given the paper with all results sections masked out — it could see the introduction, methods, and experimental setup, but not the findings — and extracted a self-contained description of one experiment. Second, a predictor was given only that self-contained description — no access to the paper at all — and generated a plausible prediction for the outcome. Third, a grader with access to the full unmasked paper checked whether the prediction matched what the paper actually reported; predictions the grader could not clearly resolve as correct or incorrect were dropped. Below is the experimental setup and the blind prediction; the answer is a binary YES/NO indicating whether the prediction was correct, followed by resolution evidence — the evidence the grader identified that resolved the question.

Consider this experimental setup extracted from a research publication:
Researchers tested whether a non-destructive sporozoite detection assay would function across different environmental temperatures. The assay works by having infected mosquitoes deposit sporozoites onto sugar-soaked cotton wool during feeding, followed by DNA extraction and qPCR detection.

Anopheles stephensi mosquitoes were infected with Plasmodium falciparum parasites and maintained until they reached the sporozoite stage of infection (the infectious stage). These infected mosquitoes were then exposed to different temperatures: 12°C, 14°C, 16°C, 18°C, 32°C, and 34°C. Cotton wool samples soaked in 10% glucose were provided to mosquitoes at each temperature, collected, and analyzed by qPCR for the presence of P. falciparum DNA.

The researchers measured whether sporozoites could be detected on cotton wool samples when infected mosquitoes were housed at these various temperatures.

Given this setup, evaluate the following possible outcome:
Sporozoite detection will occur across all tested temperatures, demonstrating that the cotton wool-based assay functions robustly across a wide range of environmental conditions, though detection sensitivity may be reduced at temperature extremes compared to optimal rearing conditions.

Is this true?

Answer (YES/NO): NO